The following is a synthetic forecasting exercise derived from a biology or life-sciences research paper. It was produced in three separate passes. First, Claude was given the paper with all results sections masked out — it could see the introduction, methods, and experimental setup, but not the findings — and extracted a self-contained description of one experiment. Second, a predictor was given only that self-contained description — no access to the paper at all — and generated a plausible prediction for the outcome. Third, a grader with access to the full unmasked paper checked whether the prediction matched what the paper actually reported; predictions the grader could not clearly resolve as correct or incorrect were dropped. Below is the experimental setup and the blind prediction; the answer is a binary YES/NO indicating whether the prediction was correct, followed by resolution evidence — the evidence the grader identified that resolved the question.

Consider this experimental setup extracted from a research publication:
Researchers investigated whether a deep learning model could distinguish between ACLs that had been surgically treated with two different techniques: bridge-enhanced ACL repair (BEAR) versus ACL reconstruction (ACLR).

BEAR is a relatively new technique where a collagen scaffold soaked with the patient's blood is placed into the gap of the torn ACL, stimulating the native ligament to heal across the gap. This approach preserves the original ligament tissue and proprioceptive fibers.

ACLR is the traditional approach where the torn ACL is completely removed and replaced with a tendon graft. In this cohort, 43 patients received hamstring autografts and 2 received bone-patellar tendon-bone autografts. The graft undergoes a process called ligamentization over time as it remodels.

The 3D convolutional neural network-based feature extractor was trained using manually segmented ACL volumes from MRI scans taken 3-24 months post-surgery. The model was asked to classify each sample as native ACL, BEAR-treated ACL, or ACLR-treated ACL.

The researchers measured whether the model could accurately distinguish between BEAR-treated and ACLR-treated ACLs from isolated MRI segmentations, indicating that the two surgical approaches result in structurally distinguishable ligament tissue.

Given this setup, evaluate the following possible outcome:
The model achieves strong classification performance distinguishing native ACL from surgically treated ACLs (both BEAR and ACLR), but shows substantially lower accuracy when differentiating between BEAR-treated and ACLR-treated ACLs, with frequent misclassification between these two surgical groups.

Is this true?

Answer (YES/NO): NO